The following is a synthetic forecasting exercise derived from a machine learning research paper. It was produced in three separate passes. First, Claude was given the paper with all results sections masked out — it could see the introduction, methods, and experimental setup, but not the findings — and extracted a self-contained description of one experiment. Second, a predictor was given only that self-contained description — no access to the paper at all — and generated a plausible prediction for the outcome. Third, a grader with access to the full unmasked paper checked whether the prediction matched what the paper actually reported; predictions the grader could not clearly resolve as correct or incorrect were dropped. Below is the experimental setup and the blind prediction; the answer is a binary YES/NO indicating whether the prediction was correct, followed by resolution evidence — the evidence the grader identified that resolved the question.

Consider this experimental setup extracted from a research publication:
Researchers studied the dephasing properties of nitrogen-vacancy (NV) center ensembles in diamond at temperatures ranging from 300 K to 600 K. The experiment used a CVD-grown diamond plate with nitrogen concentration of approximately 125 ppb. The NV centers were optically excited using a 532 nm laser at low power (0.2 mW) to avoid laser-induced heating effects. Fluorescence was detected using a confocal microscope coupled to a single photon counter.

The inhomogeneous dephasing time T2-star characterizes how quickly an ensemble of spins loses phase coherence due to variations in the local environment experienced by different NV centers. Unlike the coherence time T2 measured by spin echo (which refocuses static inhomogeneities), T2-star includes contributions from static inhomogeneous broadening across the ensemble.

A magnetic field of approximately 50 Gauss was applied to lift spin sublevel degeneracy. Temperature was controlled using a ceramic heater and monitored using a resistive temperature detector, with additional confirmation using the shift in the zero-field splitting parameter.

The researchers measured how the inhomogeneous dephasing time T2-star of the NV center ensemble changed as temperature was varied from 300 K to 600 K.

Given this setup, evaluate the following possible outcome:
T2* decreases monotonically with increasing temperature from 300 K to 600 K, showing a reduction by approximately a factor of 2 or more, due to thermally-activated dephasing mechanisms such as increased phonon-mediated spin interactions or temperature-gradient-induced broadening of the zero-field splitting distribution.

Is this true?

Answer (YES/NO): NO